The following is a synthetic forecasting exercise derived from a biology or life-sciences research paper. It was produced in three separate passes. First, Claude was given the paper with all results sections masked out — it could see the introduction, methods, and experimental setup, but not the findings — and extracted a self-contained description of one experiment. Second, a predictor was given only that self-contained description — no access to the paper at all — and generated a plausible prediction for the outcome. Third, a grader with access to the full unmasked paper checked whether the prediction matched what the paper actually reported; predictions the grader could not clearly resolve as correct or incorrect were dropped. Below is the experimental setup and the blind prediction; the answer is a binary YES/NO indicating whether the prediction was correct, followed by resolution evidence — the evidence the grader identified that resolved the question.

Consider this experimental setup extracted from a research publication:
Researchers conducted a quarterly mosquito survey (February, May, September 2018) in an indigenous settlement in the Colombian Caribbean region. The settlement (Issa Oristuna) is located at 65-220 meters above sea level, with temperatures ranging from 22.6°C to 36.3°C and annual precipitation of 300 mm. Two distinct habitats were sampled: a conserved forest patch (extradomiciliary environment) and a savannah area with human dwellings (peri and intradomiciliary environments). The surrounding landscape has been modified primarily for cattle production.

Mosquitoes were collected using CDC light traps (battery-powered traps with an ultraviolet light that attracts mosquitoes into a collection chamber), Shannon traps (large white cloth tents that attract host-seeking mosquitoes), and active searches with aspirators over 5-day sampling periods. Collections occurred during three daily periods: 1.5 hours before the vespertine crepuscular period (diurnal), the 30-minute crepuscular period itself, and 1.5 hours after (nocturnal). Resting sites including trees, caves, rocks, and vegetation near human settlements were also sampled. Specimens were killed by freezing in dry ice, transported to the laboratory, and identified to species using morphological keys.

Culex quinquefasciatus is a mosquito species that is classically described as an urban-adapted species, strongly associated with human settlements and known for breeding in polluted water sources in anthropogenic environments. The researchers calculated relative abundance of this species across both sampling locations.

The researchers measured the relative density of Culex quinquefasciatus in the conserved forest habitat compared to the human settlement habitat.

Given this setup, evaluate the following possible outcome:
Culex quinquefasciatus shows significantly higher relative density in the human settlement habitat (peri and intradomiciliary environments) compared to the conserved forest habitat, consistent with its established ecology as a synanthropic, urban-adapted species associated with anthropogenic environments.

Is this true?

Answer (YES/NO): NO